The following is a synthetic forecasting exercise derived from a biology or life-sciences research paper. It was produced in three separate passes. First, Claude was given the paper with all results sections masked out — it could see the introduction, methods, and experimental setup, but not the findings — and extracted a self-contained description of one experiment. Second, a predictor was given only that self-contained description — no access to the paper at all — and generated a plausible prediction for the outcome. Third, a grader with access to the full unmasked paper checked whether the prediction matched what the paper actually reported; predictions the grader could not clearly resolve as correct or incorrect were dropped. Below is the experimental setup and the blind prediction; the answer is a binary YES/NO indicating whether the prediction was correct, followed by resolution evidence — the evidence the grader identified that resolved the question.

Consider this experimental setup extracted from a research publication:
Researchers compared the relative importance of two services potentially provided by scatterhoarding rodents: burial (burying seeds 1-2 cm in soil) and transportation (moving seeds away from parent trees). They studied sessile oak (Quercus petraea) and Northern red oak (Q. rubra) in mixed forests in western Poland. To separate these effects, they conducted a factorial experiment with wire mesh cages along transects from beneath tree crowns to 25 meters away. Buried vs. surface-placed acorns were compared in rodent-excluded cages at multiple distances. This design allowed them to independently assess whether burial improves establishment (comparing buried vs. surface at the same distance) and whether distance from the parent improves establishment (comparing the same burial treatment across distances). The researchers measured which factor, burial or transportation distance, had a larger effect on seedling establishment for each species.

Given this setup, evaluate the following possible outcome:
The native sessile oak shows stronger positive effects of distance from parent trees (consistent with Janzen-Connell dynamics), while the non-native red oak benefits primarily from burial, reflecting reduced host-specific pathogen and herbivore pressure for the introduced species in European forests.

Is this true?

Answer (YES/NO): NO